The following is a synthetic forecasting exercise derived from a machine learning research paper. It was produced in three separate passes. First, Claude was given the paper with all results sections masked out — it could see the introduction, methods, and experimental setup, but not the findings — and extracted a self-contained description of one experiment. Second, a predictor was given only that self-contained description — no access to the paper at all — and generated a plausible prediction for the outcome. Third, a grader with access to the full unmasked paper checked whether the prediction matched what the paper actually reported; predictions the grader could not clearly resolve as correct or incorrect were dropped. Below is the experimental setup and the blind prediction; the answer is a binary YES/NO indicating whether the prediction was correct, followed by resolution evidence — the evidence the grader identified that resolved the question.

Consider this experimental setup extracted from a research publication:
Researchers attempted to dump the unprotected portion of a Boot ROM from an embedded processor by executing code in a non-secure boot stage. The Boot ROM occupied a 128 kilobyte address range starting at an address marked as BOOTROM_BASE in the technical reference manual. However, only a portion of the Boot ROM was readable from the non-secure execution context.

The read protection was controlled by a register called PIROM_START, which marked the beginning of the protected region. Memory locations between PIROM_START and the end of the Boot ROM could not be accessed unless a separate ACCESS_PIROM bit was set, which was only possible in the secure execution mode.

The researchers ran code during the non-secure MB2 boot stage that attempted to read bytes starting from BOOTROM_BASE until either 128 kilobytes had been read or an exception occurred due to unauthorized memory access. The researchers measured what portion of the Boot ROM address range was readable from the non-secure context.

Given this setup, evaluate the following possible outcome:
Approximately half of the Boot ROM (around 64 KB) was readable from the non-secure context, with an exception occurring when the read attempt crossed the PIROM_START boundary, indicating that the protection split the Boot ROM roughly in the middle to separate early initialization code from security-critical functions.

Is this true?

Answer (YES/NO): NO